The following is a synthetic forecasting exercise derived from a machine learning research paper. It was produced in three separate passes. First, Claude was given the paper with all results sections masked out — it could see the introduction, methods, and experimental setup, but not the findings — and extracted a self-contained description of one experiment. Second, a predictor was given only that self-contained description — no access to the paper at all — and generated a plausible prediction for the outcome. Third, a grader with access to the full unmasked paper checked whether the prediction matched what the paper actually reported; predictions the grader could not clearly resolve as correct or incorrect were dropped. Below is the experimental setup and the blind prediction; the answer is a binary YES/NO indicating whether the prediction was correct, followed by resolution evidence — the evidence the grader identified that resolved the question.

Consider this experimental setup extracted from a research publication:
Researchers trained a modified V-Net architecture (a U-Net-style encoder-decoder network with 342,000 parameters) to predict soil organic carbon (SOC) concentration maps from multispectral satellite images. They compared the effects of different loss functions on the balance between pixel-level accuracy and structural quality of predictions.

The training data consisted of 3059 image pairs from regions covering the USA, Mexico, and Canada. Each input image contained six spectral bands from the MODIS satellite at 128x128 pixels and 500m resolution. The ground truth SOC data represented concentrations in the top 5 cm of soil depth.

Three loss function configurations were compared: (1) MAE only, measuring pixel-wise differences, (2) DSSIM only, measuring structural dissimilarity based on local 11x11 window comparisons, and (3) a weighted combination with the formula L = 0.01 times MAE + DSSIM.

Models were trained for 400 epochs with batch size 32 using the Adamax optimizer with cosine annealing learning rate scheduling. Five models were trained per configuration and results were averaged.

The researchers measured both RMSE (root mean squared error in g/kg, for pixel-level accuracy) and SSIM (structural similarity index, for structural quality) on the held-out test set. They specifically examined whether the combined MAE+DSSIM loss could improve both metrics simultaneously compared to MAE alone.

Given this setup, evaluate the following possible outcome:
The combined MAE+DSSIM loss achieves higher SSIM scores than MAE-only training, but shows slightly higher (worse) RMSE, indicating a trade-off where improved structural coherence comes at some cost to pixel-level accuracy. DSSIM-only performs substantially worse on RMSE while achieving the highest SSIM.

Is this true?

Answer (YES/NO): NO